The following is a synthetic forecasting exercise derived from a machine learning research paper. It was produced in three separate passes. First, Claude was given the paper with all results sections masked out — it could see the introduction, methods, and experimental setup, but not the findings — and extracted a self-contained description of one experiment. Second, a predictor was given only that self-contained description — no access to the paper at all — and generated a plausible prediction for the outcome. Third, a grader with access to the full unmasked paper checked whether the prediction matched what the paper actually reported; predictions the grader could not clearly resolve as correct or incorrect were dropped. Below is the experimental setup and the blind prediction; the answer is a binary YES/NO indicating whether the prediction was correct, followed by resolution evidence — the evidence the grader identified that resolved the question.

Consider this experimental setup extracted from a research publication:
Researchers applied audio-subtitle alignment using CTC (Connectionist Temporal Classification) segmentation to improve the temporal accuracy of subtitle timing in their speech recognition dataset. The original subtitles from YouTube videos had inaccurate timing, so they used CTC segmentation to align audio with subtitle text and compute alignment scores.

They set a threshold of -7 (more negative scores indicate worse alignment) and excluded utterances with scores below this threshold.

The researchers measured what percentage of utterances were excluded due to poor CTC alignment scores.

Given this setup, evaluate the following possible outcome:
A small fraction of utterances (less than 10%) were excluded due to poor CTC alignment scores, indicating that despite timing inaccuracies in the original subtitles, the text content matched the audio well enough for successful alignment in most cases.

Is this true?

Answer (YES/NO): YES